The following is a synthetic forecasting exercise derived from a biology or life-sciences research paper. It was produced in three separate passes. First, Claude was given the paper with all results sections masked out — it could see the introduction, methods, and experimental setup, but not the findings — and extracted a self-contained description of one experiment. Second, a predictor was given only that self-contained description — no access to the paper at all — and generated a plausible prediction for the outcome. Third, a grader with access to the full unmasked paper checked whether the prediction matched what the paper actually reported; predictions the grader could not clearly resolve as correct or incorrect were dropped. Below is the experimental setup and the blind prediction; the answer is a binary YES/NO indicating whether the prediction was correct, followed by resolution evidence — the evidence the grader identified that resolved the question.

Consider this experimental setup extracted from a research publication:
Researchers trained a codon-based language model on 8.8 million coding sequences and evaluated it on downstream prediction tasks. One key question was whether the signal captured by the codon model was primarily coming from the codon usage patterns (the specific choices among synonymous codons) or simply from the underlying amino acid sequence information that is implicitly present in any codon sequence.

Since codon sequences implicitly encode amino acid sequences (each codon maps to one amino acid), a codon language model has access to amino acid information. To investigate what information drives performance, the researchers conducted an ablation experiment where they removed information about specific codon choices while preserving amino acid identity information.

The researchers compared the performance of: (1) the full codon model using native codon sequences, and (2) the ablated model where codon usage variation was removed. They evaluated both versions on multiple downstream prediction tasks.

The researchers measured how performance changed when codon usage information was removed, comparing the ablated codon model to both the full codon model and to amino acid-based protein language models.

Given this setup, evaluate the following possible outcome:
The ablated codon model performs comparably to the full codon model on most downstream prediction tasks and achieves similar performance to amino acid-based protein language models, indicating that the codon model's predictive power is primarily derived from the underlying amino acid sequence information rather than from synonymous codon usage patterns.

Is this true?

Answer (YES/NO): NO